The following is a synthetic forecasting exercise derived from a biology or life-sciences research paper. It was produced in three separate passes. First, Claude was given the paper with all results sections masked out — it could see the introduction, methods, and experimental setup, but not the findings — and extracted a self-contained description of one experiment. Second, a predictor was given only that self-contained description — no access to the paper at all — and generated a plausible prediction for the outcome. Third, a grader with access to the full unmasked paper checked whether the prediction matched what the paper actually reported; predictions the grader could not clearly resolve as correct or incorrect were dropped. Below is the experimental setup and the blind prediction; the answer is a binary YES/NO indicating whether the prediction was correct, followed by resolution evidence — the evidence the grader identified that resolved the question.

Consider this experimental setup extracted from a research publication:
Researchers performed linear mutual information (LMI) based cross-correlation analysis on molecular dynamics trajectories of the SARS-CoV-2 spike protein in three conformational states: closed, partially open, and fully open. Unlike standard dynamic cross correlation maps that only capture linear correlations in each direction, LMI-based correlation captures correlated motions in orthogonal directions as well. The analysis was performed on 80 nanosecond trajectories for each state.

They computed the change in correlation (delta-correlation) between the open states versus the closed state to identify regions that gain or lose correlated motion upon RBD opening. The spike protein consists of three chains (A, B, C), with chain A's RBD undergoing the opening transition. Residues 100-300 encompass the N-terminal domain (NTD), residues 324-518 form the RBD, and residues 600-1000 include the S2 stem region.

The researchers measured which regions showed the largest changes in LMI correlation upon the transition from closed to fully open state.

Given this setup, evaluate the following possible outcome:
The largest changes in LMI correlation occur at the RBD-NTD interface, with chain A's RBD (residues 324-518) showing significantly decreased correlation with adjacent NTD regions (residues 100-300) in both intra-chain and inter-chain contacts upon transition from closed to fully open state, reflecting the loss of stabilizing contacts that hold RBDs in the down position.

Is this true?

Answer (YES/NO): YES